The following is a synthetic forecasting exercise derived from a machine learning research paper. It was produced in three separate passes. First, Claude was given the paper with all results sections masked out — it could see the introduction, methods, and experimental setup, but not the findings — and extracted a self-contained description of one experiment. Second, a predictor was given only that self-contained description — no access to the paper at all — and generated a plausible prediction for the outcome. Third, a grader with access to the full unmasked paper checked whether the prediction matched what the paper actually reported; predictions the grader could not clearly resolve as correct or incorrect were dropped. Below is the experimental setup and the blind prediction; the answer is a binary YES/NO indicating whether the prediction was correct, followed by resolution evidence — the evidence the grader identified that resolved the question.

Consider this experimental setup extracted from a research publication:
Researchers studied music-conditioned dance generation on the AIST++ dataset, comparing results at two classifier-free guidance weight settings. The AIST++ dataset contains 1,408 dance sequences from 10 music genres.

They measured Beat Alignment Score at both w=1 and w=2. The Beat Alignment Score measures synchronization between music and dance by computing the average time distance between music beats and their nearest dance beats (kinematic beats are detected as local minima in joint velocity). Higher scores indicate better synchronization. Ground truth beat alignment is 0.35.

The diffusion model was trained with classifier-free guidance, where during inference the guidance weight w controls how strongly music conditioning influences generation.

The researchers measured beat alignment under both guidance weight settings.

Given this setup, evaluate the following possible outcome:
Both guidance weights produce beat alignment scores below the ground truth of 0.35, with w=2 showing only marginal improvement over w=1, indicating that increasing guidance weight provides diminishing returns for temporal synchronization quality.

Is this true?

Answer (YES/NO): NO